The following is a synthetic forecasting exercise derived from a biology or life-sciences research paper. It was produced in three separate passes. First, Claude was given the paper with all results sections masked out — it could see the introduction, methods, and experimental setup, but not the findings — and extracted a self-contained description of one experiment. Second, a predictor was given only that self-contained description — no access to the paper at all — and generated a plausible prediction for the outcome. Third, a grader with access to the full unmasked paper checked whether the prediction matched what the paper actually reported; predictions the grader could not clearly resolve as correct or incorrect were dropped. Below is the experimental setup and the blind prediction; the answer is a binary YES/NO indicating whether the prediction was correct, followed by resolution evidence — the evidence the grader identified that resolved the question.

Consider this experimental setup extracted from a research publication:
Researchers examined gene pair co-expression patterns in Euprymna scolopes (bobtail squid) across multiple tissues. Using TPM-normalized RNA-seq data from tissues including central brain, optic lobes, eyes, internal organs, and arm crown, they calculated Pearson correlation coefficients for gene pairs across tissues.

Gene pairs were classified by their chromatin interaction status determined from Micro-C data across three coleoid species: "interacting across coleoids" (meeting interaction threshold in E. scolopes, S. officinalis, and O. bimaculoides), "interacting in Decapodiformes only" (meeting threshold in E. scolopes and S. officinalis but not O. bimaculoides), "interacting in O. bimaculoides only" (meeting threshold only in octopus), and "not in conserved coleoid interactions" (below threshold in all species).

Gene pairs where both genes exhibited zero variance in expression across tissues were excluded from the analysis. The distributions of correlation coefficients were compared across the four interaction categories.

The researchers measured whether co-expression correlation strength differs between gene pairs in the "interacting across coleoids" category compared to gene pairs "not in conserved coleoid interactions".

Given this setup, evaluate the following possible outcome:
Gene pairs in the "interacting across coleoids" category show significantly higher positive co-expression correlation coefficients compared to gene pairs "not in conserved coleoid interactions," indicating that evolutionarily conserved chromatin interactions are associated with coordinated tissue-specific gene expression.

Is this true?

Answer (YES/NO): YES